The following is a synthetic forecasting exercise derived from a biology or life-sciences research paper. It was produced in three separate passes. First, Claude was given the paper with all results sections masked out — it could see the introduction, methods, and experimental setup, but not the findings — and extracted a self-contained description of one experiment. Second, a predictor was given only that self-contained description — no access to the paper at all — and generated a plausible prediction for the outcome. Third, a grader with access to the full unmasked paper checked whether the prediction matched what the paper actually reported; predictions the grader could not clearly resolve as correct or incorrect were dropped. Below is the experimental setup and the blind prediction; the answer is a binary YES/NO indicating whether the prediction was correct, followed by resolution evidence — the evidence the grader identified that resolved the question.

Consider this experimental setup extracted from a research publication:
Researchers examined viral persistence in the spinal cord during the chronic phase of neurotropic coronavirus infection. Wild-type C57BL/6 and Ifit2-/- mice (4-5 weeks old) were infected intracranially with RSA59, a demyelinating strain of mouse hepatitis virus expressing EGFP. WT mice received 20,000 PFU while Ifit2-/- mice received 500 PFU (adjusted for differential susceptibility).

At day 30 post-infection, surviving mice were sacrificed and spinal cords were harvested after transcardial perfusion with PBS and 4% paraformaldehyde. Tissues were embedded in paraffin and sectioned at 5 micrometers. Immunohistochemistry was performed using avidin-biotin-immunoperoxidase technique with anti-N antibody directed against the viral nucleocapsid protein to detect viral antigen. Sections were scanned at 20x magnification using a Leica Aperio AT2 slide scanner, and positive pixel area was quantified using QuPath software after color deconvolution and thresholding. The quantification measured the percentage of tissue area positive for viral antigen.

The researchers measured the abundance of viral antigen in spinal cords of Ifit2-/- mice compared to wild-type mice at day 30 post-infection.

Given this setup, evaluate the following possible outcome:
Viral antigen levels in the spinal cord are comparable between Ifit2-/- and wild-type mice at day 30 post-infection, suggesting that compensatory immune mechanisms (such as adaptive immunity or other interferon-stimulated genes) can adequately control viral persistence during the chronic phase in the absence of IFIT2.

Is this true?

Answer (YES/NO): NO